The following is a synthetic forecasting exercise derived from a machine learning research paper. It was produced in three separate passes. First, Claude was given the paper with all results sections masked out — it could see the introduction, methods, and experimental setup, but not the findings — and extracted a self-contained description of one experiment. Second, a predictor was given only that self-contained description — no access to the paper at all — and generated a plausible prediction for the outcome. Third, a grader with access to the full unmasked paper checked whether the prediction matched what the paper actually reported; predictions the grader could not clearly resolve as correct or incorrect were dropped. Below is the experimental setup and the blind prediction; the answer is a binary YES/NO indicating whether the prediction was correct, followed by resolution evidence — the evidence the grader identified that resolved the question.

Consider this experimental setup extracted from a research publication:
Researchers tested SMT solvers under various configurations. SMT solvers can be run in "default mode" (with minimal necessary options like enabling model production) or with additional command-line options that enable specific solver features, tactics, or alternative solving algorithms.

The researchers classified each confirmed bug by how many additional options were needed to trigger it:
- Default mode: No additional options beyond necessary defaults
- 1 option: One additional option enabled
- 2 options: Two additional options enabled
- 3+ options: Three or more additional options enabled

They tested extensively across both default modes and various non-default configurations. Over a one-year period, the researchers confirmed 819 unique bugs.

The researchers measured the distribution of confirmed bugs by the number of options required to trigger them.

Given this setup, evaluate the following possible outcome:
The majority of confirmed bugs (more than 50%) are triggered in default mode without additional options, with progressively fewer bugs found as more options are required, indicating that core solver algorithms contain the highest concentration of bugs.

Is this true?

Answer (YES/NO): YES